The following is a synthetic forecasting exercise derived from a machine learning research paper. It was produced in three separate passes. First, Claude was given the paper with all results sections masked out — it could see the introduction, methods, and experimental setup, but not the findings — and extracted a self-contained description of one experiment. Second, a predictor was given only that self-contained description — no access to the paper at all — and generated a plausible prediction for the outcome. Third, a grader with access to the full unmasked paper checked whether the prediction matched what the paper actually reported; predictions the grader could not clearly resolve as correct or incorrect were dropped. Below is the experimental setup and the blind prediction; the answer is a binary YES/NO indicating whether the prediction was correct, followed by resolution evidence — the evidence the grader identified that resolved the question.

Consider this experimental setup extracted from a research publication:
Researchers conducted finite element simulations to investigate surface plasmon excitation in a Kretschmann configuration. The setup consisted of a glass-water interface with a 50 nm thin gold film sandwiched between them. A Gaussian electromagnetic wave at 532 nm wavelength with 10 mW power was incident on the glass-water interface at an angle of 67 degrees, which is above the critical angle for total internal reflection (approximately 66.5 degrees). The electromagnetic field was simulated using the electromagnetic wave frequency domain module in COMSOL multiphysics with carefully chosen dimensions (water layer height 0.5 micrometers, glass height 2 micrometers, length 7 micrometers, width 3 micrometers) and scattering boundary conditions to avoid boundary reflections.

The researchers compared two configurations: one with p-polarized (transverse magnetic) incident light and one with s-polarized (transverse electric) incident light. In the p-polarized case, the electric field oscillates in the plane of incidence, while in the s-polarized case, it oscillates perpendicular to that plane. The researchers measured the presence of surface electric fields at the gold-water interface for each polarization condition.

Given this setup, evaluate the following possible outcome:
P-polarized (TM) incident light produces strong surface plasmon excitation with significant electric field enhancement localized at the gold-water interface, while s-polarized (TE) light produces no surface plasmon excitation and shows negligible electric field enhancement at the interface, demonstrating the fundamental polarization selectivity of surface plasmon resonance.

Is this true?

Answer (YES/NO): NO